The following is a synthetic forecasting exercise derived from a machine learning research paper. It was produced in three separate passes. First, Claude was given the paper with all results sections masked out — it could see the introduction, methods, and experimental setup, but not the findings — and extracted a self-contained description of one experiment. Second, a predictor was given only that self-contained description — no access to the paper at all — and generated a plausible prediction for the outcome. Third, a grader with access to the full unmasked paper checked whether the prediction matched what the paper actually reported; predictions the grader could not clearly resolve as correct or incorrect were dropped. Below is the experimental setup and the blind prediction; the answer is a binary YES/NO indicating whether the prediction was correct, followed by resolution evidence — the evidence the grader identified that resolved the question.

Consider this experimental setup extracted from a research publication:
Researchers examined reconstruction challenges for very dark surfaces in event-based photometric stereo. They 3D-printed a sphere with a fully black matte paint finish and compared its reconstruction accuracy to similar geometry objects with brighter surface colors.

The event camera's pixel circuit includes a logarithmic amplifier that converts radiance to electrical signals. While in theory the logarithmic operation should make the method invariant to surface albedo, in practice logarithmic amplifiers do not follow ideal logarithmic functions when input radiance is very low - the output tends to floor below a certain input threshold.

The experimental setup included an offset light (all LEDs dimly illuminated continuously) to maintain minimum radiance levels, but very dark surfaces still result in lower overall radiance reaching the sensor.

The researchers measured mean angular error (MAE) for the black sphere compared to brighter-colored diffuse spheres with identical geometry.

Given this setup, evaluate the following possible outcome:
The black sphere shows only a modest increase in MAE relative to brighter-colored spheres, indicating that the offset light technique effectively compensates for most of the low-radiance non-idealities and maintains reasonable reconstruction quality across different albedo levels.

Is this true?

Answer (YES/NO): NO